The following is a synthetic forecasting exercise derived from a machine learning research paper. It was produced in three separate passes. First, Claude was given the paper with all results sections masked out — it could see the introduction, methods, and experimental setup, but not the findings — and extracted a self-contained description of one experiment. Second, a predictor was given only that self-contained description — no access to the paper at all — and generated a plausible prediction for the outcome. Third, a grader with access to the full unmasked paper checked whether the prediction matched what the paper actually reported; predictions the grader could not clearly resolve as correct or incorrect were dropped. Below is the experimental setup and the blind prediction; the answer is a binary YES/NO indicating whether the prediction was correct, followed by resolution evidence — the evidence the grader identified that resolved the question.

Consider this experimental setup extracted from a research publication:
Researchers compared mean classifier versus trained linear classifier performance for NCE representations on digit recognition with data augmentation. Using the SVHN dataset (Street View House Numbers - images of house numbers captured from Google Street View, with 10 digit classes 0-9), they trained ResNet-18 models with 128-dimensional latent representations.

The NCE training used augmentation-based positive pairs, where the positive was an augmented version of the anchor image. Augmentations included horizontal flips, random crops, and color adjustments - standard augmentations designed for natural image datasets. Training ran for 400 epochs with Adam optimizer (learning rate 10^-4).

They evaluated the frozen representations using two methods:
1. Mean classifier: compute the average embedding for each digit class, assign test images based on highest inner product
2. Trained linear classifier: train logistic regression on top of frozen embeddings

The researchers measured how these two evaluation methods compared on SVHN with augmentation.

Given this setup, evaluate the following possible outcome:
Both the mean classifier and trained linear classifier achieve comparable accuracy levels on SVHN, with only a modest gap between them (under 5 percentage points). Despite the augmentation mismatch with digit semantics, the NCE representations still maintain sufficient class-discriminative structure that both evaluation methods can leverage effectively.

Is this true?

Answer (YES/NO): NO